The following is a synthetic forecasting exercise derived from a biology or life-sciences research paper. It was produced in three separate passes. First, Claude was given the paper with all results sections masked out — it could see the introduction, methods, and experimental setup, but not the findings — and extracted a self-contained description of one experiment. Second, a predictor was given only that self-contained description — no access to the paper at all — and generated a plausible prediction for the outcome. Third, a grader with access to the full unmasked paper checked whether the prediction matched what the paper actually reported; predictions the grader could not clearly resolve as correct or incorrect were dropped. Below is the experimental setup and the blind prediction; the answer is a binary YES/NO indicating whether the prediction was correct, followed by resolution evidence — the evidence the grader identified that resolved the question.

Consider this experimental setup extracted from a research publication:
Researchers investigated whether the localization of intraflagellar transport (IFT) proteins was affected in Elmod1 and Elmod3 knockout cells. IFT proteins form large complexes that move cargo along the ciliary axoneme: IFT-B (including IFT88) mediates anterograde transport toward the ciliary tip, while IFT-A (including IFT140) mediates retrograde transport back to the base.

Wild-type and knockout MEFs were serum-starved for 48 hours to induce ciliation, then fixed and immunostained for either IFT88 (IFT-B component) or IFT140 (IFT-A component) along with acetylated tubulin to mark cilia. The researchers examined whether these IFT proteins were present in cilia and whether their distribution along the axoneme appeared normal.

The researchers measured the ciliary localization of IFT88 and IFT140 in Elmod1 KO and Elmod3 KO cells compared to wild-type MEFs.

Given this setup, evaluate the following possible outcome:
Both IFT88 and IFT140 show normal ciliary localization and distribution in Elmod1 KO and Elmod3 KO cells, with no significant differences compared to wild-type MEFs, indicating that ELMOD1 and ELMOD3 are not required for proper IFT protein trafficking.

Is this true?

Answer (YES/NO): YES